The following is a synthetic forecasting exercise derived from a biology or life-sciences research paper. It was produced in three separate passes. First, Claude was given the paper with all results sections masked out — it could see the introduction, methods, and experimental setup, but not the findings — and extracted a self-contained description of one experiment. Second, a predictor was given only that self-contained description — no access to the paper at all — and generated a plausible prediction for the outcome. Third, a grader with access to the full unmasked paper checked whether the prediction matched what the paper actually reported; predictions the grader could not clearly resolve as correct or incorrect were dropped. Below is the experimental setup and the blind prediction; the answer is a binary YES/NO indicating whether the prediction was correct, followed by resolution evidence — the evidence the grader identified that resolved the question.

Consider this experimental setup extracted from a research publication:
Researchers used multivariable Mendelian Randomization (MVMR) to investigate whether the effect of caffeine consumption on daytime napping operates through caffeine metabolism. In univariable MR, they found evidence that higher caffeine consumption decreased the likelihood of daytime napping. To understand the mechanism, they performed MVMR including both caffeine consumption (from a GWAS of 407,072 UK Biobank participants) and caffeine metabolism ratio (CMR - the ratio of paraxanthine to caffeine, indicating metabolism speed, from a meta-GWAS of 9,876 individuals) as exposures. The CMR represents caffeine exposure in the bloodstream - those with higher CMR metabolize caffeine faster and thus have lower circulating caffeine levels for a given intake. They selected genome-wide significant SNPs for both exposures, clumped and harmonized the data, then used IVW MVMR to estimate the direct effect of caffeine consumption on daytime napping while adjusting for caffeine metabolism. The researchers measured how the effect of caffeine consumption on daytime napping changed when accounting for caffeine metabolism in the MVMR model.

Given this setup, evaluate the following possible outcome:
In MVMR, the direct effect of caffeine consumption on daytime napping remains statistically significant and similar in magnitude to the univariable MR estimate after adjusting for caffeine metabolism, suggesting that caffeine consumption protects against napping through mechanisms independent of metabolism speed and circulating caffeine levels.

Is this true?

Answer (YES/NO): NO